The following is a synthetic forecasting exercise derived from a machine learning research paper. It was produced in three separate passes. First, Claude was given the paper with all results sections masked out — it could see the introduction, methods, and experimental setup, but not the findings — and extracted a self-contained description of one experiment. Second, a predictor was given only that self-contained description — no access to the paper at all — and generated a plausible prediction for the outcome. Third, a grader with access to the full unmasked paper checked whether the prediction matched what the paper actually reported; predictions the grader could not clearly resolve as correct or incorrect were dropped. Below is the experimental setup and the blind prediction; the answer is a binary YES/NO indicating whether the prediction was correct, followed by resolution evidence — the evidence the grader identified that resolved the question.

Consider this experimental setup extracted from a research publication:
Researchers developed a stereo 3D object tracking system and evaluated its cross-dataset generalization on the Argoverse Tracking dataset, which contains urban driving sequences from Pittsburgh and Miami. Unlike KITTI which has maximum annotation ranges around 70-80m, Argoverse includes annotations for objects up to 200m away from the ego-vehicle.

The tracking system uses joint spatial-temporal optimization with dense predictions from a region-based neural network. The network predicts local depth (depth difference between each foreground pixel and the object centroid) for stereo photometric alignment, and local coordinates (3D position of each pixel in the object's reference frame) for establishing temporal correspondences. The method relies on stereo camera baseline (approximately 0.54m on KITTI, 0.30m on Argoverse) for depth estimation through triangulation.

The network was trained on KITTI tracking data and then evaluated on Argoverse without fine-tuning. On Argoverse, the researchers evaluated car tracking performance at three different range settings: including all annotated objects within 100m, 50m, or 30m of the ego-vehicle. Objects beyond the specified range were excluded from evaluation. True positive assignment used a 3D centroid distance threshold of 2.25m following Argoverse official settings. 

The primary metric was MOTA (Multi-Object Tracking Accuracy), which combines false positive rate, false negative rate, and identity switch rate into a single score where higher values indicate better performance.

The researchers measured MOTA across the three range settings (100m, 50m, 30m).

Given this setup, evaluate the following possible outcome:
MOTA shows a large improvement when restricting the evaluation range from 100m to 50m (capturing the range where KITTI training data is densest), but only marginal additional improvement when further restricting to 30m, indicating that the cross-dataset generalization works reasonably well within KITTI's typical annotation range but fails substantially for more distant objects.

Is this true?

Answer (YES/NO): NO